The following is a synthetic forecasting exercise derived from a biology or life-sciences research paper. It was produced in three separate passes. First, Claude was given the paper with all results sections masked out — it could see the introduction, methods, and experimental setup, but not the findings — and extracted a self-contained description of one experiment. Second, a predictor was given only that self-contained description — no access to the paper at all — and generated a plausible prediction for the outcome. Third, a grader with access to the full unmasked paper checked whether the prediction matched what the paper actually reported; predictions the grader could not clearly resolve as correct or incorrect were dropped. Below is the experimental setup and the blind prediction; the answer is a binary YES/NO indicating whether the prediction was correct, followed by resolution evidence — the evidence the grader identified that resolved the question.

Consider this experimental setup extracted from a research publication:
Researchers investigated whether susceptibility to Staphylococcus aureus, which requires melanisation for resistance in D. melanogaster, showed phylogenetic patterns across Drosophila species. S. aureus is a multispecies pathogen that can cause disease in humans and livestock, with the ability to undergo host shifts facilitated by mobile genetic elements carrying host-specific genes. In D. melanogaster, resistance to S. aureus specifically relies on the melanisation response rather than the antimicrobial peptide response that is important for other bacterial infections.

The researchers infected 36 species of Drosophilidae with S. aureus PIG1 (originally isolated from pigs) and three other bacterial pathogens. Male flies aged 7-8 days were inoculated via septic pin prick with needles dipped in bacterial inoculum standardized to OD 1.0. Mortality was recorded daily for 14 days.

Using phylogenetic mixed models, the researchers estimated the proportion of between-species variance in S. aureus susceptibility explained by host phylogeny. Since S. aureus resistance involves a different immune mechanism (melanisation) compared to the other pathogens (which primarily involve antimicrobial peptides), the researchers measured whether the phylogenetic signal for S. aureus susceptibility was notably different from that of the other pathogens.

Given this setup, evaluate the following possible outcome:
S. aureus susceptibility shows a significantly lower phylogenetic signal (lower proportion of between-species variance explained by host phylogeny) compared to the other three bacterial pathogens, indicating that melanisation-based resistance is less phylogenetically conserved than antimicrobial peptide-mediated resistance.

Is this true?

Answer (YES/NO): NO